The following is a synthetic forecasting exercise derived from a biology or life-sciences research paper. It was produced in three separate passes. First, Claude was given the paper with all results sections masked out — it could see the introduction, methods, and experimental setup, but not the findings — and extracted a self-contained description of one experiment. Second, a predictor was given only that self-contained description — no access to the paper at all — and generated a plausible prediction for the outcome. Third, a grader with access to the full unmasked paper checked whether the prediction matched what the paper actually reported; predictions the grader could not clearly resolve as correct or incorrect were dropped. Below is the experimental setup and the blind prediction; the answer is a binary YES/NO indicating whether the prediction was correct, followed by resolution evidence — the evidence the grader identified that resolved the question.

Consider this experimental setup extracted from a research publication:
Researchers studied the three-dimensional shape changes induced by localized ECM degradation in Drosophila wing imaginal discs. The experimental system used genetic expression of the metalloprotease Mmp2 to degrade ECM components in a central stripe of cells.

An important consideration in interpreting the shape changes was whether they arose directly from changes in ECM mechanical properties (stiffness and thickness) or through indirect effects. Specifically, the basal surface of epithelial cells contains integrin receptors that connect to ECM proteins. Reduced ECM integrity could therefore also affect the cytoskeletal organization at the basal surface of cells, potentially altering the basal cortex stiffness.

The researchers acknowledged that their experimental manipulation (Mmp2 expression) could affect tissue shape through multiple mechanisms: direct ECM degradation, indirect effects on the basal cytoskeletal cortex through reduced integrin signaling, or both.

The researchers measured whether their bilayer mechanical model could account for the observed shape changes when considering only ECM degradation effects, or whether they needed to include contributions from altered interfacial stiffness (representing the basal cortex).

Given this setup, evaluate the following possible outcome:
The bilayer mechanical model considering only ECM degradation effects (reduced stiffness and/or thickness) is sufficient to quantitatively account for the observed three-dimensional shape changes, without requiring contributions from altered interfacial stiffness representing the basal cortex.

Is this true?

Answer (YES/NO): NO